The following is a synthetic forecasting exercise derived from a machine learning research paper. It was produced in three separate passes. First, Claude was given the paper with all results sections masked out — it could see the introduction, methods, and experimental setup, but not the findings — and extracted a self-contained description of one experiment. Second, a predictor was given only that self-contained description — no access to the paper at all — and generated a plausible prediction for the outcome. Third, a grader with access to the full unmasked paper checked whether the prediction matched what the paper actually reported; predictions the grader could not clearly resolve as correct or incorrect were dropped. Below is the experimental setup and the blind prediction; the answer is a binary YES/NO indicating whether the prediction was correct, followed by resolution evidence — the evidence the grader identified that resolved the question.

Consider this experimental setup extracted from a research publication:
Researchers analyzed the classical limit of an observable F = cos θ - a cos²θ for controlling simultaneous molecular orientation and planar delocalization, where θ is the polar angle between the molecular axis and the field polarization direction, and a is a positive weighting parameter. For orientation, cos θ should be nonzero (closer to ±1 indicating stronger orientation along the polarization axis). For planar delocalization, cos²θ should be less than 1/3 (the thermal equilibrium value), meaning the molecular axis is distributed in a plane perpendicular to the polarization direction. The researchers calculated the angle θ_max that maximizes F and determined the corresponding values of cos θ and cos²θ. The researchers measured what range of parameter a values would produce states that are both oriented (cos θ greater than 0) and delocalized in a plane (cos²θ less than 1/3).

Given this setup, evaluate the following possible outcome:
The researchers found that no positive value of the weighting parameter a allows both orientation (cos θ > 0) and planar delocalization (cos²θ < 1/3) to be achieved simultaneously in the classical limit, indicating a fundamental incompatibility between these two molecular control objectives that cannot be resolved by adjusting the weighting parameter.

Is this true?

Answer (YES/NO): NO